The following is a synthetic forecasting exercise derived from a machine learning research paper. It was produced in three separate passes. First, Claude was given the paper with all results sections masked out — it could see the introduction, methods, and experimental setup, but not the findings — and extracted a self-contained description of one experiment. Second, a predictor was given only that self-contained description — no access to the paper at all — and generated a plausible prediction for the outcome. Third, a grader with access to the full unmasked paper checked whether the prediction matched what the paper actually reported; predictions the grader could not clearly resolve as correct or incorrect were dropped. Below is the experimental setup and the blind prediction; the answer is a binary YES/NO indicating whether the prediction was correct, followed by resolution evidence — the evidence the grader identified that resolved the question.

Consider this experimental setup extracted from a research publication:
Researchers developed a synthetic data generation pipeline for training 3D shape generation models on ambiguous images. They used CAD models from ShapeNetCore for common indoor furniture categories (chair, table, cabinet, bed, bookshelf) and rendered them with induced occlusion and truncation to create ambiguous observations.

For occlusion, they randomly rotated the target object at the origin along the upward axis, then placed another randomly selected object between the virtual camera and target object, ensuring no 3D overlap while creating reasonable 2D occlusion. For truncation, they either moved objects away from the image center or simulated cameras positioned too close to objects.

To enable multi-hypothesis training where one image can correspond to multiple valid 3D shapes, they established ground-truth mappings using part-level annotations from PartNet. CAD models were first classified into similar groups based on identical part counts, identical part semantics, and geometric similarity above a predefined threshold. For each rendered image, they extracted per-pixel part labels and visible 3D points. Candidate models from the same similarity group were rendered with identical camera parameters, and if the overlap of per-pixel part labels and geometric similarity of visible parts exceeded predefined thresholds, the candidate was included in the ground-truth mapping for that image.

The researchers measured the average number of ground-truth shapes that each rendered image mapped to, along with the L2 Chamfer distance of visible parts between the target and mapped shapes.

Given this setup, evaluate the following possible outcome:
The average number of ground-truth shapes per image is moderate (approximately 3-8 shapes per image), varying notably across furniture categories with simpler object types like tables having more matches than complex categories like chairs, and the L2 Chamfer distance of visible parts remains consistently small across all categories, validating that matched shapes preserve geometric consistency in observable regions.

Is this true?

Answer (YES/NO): NO